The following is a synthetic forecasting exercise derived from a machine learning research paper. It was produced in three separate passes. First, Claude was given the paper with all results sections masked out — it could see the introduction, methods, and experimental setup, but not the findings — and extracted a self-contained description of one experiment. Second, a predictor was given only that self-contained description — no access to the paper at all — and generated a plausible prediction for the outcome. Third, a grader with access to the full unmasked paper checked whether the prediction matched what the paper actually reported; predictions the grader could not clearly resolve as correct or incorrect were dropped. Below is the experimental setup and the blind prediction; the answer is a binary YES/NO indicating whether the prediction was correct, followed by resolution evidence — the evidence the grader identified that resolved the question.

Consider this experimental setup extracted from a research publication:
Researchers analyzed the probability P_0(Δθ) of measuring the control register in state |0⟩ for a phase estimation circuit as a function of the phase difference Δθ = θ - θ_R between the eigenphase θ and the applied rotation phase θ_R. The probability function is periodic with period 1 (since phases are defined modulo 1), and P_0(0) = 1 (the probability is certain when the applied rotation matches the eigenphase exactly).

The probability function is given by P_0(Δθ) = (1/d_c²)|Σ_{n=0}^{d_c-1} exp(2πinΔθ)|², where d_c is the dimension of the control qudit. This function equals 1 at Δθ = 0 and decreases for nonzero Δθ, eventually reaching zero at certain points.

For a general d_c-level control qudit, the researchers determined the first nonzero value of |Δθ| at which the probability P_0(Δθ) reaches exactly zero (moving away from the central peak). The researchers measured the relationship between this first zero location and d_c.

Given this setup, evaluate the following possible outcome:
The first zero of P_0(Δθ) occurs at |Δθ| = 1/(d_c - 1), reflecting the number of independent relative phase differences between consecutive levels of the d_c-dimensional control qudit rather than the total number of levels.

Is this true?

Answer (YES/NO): NO